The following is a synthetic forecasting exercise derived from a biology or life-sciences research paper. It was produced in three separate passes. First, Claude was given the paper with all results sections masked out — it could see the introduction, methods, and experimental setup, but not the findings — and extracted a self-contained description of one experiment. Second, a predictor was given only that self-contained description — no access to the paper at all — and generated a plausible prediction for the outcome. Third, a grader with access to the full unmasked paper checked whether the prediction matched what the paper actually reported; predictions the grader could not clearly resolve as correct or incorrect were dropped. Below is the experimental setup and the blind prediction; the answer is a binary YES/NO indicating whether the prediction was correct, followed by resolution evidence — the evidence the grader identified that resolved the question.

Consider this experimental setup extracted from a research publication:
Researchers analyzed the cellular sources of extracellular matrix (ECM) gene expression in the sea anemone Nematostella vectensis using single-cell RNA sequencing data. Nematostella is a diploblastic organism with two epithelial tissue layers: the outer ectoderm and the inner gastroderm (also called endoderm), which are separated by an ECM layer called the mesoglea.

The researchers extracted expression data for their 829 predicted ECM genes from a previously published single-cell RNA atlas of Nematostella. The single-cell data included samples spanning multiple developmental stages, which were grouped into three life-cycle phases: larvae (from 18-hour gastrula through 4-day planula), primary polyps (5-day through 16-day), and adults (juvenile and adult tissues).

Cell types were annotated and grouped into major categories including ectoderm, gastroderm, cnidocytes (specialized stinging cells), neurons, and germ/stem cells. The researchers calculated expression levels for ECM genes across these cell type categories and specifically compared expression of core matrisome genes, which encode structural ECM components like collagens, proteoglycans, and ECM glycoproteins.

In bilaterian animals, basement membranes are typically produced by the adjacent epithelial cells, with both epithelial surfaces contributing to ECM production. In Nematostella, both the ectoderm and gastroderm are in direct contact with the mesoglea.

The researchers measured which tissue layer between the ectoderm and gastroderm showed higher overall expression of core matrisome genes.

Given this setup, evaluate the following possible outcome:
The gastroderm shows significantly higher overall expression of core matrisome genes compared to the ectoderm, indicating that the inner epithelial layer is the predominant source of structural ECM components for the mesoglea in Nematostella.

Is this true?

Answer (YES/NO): YES